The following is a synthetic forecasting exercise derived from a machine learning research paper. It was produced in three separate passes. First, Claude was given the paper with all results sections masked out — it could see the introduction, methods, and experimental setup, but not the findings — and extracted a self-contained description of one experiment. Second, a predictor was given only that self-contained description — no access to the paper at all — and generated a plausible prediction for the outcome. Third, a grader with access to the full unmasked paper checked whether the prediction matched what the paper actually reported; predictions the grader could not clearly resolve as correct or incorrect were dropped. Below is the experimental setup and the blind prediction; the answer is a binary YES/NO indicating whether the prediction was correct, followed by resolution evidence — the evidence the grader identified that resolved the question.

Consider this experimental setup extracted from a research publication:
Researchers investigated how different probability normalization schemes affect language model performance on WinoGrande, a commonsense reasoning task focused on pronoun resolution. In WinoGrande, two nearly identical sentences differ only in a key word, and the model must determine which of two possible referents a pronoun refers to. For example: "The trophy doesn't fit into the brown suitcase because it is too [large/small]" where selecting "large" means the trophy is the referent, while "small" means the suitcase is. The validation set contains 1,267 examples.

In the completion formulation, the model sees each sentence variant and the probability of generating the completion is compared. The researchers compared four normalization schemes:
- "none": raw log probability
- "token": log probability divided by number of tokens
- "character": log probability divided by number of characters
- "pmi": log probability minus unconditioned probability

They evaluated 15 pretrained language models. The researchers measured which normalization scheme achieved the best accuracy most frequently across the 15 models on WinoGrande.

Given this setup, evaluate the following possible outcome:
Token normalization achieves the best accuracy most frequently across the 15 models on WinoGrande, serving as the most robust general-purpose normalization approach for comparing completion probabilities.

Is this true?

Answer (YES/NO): NO